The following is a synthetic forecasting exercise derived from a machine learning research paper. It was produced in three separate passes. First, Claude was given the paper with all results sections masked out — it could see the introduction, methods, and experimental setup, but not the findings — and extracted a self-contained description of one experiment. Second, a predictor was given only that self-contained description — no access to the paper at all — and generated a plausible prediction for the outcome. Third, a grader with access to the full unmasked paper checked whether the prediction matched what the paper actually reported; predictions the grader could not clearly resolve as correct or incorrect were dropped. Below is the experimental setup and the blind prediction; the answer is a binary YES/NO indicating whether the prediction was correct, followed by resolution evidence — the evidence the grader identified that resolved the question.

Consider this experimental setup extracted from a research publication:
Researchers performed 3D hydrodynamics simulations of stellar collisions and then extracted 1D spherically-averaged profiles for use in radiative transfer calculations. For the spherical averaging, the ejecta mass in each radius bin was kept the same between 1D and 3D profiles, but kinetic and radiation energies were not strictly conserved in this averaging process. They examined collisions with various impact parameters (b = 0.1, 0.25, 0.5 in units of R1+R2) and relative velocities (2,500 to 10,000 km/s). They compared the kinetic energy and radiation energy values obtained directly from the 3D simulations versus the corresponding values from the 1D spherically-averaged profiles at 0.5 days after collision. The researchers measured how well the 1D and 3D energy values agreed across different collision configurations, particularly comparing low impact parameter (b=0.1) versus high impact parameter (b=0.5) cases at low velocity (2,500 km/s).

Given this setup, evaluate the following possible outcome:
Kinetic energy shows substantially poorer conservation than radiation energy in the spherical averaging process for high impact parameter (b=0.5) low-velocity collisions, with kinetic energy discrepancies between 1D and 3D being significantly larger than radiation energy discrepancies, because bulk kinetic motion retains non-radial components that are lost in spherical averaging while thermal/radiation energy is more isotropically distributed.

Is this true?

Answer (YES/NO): NO